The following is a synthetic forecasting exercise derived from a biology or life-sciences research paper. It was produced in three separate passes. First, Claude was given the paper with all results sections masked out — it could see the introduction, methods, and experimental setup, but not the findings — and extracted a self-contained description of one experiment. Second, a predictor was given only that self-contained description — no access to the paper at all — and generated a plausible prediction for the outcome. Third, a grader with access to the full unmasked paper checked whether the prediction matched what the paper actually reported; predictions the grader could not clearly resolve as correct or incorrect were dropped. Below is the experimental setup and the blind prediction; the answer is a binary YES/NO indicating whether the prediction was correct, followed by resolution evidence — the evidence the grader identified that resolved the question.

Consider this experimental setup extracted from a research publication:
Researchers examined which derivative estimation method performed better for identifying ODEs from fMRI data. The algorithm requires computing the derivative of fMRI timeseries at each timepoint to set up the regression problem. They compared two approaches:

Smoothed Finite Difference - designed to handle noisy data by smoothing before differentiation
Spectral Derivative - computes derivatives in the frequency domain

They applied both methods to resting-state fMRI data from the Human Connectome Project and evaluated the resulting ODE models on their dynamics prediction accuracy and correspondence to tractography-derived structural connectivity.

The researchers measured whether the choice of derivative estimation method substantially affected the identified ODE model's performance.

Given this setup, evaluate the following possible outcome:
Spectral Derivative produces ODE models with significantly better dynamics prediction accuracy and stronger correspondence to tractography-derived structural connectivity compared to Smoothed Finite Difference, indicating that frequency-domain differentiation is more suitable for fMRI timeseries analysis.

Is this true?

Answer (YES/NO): NO